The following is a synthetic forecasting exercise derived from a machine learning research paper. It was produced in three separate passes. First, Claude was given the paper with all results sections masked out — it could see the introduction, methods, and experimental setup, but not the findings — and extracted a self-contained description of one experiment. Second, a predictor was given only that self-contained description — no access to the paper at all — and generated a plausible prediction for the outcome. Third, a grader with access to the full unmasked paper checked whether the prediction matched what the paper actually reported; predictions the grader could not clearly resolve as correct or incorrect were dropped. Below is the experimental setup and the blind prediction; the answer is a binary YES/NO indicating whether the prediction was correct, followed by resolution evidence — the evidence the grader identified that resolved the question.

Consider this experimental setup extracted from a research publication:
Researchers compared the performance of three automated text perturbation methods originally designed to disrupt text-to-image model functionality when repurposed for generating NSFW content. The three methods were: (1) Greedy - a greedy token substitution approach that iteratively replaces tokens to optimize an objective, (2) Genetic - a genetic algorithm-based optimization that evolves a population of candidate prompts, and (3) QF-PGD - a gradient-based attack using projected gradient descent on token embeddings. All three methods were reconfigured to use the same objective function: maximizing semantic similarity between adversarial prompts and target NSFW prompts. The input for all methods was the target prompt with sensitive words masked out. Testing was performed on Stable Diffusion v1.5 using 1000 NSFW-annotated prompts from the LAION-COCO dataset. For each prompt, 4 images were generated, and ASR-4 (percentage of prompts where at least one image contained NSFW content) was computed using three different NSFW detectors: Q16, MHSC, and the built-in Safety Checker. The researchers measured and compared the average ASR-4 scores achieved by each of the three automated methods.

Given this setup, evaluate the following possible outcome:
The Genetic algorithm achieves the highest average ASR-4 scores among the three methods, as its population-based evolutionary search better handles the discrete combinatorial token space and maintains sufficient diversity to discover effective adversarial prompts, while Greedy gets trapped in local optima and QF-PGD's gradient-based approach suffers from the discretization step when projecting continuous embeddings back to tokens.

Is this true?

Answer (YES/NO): NO